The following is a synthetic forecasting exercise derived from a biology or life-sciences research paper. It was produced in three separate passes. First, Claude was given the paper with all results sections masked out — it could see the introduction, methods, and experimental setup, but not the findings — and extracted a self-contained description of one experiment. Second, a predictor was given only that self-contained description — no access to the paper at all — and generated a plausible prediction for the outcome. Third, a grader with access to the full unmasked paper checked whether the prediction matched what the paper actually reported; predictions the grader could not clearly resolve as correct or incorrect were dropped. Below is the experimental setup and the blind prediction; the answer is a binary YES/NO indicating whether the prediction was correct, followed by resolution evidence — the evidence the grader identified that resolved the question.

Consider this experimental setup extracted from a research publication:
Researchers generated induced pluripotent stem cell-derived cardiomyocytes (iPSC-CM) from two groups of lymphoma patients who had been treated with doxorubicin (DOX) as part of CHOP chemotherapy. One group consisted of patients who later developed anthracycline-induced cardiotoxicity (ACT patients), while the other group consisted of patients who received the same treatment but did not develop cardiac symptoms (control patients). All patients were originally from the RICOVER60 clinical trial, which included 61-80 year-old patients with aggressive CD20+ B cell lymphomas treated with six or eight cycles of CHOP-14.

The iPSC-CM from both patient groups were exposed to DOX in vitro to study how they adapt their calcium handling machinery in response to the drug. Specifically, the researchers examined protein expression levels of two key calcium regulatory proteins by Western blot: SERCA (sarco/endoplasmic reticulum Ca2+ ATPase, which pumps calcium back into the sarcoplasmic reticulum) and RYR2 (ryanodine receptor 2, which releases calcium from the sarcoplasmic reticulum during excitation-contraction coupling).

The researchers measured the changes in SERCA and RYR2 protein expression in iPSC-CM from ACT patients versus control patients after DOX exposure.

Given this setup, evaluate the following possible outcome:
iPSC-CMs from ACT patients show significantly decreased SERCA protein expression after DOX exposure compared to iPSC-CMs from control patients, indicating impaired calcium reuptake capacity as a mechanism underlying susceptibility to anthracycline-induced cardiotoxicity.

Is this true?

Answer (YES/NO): YES